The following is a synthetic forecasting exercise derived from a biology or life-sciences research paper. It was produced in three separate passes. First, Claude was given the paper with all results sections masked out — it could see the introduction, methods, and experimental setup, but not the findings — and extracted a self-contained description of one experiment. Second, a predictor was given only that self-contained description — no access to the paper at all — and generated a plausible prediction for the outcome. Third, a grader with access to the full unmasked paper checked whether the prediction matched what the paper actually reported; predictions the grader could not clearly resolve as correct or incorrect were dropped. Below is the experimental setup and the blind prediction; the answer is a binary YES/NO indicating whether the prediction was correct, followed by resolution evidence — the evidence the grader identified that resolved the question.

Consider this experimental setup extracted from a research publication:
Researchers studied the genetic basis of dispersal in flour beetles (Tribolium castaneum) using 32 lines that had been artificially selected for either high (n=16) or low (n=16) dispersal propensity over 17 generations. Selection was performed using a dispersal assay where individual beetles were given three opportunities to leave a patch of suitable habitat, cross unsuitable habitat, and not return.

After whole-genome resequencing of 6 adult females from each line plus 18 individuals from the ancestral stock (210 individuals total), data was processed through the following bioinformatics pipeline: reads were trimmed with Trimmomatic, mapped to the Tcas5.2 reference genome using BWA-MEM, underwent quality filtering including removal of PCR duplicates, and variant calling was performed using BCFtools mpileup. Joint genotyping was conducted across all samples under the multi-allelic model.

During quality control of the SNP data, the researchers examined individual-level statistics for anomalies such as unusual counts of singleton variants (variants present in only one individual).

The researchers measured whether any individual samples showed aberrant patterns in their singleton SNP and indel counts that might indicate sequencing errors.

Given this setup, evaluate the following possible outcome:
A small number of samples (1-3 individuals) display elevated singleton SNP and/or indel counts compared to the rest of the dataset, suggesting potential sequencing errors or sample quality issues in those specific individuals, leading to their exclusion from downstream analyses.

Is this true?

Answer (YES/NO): YES